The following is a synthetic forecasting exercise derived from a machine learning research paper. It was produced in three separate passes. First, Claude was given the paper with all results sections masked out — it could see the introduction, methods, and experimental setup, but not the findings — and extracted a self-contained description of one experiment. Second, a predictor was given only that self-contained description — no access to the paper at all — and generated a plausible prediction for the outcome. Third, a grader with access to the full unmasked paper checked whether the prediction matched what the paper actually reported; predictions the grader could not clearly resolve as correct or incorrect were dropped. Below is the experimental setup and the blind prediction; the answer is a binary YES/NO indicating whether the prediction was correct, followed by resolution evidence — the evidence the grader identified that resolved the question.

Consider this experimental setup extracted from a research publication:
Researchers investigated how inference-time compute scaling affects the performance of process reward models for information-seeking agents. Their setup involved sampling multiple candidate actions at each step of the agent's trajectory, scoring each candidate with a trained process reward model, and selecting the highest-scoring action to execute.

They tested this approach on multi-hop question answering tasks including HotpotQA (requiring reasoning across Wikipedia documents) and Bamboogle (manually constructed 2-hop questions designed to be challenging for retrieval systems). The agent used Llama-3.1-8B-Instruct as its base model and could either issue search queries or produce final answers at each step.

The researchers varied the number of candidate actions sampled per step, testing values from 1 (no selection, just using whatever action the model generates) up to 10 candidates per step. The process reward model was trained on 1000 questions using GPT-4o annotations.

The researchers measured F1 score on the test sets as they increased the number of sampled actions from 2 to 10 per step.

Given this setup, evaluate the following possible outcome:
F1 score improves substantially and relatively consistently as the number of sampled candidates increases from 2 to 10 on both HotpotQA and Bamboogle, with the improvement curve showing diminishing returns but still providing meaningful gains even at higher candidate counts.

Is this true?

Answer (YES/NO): YES